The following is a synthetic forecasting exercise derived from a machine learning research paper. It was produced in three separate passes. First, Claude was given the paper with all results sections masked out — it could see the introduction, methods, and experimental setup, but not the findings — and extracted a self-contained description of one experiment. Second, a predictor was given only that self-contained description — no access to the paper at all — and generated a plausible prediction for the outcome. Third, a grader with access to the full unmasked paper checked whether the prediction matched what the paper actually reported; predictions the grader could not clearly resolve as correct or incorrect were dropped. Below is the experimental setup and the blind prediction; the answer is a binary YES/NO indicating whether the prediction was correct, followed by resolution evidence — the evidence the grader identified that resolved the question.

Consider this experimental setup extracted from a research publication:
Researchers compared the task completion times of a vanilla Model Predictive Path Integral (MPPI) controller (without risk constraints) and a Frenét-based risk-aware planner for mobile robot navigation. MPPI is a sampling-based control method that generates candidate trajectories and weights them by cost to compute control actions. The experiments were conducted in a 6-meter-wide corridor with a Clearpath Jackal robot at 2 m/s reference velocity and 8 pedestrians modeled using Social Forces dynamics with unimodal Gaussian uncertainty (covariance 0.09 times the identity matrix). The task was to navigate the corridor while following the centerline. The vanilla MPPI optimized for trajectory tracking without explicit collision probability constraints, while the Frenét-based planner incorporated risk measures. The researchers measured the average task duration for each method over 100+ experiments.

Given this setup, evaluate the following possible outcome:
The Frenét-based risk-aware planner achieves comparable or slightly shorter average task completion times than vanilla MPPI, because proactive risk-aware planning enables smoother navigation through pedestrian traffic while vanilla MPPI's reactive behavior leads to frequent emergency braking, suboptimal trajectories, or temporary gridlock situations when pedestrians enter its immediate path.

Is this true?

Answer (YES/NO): NO